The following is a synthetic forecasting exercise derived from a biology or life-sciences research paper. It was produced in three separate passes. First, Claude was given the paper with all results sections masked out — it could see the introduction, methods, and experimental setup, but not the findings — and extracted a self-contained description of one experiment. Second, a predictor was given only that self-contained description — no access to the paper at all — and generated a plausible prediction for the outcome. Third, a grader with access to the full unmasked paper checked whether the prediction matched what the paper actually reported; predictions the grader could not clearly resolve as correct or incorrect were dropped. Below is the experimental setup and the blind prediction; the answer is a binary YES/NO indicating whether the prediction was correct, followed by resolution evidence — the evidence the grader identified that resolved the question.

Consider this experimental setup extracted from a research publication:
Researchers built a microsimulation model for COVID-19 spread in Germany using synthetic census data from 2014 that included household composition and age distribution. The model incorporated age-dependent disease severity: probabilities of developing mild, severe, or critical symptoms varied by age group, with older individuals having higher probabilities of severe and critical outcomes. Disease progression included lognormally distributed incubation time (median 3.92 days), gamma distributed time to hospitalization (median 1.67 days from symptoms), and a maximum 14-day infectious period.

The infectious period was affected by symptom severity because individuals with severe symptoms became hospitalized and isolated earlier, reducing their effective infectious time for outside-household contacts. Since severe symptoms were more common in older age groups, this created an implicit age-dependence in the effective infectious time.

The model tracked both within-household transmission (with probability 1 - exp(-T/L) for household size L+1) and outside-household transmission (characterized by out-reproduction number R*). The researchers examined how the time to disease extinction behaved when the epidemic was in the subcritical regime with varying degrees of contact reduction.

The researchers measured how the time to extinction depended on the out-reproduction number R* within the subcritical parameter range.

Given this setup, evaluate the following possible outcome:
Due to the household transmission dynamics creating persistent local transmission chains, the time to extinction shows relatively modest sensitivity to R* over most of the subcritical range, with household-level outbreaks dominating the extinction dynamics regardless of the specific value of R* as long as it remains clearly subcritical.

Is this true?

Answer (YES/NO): NO